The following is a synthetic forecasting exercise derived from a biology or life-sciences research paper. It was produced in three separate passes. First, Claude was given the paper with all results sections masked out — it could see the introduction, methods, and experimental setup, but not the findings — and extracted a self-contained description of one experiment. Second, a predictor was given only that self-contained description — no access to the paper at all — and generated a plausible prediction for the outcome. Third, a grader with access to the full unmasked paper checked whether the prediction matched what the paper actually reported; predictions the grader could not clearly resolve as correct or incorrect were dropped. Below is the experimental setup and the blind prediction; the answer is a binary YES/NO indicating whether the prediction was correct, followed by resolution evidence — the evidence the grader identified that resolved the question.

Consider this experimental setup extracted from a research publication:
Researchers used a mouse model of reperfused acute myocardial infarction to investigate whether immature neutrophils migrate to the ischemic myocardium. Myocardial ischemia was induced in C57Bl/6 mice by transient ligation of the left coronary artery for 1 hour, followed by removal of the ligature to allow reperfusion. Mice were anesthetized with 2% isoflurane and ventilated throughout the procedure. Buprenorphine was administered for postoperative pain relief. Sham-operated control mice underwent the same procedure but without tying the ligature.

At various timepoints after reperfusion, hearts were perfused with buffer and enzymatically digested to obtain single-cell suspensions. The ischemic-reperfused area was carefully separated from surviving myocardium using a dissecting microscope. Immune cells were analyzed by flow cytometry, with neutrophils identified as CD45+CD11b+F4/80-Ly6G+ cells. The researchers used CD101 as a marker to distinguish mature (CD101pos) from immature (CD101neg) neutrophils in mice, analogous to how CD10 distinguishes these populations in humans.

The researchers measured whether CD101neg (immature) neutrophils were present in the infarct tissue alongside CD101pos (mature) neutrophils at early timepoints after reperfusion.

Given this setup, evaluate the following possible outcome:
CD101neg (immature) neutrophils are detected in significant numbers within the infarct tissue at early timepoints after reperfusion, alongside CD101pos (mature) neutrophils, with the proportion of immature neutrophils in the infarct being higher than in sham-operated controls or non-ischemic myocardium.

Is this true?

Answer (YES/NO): NO